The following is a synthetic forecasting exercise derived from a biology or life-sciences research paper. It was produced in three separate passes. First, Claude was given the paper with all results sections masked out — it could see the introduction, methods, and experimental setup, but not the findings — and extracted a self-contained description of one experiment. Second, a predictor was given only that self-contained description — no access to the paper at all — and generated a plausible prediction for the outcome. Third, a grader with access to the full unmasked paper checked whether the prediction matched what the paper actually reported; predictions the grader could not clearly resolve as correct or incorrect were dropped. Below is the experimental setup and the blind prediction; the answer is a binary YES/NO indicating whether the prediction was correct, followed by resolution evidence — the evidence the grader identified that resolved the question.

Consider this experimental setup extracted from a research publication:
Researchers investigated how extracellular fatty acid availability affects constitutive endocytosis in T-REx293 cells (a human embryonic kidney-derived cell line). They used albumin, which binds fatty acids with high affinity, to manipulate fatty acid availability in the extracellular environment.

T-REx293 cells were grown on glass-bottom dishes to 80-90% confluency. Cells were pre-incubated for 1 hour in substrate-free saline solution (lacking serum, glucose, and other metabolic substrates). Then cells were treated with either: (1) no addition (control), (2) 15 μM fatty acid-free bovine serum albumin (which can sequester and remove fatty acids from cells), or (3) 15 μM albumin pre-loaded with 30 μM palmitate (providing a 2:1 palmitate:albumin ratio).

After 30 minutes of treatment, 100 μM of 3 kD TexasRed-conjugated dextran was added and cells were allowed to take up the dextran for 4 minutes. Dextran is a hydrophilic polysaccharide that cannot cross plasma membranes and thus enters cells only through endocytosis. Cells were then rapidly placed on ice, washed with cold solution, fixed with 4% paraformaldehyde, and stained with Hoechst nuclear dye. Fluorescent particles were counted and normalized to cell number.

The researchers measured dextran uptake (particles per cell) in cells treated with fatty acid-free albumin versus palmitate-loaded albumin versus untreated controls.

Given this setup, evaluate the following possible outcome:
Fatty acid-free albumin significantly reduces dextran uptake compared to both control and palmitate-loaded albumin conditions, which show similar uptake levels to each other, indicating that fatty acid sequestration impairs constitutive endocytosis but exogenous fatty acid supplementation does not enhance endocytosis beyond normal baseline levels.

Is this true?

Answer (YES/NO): YES